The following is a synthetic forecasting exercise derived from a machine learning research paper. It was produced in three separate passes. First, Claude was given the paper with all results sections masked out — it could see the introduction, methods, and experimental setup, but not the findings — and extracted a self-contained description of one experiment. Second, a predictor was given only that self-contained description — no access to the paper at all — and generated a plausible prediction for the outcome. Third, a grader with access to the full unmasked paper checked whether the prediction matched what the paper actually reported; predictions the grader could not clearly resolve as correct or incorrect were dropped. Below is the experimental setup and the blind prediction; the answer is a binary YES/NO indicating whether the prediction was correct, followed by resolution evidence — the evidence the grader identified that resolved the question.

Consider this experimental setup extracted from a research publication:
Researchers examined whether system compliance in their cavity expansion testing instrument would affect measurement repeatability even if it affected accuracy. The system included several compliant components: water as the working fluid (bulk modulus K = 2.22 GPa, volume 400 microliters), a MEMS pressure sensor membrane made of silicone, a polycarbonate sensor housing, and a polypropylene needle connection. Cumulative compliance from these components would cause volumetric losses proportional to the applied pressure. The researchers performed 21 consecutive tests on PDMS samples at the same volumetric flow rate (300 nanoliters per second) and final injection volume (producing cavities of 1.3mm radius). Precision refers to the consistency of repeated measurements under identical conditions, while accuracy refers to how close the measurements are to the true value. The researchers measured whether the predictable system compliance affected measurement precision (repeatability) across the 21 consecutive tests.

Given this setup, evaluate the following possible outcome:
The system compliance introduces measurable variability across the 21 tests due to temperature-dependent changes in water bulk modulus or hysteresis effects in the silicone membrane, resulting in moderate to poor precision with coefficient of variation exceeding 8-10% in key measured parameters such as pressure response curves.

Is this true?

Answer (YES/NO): NO